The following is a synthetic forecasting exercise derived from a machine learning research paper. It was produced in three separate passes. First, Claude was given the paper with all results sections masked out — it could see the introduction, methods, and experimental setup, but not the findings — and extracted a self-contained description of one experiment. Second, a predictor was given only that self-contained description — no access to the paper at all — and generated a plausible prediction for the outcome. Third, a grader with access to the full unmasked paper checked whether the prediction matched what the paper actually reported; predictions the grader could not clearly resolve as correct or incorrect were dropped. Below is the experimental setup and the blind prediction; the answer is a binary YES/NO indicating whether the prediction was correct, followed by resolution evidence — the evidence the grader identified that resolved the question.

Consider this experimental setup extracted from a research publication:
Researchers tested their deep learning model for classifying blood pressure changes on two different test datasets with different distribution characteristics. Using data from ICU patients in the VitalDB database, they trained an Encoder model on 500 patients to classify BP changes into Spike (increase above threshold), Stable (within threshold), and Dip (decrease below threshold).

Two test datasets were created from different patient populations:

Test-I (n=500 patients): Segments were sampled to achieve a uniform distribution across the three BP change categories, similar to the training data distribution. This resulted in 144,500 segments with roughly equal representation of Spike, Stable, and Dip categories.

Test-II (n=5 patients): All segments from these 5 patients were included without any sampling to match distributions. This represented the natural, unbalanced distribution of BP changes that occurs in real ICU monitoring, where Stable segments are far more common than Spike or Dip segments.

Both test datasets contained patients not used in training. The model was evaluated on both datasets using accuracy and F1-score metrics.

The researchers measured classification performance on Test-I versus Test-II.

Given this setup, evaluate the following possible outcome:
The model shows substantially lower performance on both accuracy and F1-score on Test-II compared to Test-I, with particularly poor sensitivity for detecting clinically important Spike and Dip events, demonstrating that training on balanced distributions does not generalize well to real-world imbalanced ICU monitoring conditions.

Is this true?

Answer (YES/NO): NO